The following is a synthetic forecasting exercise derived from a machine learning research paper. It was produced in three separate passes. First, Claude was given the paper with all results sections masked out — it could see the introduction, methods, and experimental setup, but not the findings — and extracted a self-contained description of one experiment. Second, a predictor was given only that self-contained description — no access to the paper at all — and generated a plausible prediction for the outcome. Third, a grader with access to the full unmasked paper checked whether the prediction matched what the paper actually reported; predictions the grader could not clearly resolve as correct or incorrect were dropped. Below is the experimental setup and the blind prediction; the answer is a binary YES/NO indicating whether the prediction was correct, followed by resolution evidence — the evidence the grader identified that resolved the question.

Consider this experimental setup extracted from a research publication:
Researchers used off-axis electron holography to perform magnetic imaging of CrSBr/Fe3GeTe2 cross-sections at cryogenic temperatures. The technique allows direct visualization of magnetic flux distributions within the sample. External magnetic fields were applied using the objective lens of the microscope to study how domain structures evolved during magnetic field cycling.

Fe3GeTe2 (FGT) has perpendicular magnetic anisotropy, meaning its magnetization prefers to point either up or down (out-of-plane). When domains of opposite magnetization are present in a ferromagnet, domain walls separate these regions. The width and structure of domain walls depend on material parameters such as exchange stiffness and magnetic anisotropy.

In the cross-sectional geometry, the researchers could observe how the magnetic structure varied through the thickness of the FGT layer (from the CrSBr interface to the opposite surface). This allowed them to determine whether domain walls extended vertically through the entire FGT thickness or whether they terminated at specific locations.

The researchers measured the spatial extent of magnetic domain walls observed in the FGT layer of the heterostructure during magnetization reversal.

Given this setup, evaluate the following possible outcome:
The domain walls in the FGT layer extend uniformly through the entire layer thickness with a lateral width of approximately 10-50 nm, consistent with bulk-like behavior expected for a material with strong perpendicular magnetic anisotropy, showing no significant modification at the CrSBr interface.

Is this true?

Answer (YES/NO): NO